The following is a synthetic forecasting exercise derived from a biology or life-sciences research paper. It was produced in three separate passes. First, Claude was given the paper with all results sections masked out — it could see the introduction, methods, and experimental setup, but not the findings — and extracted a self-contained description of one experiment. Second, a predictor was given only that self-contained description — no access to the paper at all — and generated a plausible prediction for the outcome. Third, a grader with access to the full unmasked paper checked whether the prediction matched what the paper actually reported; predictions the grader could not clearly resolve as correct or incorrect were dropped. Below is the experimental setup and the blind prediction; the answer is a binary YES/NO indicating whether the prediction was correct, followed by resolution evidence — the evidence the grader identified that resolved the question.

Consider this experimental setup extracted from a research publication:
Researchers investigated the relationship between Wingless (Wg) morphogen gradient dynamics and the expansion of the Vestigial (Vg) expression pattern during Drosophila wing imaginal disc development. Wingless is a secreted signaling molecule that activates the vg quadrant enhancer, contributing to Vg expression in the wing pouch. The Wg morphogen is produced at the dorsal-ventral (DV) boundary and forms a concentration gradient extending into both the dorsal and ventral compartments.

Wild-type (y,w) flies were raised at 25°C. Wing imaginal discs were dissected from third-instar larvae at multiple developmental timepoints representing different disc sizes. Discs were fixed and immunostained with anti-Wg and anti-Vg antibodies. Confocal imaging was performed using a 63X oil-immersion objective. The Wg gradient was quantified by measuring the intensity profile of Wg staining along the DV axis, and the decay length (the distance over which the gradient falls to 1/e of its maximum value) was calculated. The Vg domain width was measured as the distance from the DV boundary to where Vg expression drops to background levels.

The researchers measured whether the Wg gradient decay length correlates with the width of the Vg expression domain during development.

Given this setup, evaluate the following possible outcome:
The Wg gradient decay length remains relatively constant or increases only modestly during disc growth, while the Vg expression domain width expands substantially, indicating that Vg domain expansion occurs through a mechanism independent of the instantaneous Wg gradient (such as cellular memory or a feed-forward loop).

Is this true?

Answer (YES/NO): YES